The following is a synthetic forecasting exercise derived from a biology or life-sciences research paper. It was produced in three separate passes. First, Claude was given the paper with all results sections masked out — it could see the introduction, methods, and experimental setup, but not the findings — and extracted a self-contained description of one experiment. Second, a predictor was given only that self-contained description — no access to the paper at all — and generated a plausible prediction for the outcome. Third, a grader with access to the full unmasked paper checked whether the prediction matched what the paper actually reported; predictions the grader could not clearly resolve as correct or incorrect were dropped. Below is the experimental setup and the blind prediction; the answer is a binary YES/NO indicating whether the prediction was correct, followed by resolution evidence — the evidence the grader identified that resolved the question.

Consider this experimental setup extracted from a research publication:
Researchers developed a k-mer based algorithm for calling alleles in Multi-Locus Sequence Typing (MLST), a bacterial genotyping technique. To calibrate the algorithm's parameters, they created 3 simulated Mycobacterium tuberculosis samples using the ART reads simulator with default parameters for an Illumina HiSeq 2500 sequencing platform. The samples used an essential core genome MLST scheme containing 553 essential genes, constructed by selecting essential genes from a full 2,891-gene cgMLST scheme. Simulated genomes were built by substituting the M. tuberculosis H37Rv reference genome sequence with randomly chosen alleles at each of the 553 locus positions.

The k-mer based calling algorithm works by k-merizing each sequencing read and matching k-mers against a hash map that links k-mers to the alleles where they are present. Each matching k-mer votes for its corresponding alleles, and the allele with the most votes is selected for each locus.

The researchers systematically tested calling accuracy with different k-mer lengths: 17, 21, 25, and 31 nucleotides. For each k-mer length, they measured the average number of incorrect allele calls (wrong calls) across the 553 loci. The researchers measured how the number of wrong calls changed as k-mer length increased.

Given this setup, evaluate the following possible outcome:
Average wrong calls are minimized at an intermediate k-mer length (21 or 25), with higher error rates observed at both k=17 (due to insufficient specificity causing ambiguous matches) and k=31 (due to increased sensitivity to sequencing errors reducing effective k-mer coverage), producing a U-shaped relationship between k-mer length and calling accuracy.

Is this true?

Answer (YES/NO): NO